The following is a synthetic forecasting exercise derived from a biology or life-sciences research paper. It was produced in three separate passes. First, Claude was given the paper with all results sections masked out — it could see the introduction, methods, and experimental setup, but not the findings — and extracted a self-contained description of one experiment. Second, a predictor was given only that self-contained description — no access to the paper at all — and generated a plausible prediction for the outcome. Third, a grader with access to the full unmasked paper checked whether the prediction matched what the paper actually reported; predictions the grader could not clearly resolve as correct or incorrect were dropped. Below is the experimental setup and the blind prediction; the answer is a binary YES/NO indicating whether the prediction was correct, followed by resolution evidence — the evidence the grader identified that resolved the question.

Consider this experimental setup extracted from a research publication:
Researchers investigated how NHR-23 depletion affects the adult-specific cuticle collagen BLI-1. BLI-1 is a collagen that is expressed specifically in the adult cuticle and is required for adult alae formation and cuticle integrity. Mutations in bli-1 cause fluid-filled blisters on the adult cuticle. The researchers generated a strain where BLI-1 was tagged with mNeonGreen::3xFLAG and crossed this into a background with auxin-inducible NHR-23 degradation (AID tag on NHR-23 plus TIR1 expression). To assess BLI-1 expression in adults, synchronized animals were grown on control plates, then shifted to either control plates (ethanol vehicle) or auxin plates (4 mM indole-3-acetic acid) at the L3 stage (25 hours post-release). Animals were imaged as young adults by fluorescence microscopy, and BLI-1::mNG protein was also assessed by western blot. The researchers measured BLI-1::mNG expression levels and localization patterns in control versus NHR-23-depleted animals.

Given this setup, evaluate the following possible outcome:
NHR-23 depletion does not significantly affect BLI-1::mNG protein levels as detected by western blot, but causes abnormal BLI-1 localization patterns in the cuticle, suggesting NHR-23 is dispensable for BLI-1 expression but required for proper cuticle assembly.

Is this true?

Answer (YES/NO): NO